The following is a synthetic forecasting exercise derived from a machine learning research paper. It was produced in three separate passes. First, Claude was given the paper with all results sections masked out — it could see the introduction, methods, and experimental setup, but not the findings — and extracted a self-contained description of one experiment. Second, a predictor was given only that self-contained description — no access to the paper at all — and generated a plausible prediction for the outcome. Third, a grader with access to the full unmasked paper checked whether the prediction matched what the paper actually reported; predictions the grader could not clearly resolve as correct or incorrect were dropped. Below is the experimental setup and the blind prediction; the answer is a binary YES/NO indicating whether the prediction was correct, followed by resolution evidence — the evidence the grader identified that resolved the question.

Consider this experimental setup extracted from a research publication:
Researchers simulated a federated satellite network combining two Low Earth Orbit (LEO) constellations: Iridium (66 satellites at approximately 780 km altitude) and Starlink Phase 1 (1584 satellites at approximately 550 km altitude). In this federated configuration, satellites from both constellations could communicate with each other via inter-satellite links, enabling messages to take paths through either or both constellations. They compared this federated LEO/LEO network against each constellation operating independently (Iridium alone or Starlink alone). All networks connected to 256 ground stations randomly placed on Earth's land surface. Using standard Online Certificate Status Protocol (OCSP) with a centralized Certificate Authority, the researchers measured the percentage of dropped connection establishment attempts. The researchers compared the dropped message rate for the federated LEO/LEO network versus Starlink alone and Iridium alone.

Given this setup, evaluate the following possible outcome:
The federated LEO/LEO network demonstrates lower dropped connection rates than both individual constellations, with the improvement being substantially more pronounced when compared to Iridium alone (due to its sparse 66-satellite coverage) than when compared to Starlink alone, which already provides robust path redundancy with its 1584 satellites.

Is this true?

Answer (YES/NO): NO